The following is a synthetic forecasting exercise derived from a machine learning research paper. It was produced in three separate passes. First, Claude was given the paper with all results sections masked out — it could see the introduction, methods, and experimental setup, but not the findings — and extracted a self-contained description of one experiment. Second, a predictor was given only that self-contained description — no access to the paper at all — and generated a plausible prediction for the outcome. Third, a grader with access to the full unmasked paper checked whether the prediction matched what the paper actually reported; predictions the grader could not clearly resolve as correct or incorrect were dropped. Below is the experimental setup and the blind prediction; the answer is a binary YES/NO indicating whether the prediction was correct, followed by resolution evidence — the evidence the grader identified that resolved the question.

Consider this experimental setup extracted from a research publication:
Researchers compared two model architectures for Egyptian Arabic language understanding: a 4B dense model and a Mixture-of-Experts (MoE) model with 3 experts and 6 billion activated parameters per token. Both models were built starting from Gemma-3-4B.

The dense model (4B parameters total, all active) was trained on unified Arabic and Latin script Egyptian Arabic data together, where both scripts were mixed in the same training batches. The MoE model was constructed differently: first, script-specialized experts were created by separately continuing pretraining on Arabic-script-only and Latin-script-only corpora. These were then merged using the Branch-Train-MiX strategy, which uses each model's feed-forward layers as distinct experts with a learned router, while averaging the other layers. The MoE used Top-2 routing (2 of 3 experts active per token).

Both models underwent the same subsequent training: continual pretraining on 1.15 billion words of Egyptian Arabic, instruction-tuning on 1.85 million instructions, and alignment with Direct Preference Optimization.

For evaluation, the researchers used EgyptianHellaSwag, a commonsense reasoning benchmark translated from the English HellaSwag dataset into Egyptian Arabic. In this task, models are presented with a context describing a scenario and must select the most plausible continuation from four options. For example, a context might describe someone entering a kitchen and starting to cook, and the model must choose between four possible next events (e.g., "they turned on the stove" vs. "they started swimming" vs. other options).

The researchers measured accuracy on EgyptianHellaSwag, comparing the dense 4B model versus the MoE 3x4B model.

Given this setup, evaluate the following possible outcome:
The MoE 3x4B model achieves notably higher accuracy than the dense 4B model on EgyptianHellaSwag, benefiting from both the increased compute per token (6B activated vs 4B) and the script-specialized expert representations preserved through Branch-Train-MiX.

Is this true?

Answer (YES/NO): YES